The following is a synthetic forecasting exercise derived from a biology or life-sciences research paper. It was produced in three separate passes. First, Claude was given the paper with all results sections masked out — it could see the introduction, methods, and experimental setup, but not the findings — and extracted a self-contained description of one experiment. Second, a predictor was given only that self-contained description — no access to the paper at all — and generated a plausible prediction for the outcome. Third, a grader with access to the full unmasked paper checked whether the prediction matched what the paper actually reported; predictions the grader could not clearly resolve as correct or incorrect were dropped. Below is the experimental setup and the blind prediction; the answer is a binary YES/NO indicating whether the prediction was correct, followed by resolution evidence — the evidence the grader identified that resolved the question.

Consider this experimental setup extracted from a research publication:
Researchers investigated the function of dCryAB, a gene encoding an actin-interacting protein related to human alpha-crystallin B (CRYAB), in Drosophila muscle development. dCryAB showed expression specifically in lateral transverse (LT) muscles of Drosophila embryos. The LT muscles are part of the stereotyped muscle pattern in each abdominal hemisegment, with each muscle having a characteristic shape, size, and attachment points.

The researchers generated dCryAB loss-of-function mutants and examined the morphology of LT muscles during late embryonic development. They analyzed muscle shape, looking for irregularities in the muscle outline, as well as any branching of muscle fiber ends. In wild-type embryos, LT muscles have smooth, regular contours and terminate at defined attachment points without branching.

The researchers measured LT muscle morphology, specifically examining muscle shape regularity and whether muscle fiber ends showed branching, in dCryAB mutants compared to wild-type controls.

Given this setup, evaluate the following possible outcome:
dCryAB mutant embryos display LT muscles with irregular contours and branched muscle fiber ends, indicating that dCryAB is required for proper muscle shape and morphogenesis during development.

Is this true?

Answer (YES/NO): YES